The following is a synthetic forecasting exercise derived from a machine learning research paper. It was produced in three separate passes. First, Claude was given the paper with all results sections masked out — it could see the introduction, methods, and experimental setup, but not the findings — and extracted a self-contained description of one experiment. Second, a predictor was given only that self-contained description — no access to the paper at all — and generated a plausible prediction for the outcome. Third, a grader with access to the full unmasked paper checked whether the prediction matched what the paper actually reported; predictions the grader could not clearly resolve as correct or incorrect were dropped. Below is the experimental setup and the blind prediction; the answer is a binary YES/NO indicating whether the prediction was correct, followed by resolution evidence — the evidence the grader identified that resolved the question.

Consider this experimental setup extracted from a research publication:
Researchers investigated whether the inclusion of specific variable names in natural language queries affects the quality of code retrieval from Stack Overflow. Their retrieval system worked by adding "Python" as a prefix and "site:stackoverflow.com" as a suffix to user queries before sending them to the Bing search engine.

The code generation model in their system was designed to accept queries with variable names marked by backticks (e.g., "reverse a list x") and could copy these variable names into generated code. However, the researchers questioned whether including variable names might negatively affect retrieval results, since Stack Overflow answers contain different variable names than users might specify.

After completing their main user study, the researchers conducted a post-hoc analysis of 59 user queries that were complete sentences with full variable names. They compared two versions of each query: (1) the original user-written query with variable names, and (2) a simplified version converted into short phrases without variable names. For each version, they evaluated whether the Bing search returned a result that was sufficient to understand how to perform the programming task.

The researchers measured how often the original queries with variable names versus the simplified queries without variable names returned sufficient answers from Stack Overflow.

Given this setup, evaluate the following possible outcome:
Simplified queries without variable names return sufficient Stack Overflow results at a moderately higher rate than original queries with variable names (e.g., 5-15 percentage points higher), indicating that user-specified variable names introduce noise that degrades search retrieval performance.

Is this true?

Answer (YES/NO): NO